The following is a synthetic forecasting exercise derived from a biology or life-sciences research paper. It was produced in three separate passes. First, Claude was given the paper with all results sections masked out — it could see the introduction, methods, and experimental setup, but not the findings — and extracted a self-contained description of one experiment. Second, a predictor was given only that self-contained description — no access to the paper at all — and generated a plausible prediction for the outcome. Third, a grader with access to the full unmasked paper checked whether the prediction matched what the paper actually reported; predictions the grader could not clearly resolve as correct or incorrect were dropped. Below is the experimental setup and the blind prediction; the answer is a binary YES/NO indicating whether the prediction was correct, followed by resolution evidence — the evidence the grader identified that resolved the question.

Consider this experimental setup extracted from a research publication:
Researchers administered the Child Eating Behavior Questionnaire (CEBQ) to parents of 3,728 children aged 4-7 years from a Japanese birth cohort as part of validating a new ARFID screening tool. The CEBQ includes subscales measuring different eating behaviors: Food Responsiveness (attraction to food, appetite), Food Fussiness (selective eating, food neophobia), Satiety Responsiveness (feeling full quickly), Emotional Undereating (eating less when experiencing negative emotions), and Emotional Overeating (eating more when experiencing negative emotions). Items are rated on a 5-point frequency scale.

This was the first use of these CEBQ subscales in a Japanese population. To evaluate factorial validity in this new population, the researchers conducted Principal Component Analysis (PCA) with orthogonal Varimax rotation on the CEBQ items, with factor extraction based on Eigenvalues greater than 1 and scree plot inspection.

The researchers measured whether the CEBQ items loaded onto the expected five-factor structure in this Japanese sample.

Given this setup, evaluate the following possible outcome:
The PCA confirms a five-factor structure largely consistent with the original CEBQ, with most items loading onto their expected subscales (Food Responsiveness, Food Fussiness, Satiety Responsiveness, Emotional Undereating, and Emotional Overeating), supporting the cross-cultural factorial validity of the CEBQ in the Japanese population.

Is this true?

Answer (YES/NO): NO